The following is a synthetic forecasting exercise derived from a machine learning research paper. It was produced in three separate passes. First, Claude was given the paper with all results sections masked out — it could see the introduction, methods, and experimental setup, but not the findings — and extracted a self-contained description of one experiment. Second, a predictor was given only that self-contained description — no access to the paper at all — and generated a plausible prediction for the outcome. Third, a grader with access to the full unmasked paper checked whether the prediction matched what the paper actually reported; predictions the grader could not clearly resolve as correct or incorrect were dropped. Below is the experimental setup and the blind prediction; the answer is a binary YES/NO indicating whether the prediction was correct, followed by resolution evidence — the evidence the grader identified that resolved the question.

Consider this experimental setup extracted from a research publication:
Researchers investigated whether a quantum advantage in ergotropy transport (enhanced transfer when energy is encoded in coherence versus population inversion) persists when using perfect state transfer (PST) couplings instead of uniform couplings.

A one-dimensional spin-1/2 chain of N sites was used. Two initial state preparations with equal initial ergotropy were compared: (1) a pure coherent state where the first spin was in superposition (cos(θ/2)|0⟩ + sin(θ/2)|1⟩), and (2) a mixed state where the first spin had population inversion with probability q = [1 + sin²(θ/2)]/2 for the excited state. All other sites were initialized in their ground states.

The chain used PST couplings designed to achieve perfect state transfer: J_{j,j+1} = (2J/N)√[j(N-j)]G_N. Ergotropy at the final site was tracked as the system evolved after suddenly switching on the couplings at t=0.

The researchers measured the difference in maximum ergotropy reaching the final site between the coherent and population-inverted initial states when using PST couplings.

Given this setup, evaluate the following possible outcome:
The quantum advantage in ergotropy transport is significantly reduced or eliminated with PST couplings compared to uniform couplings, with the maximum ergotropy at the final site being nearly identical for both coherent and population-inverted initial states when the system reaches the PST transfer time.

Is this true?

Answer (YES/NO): YES